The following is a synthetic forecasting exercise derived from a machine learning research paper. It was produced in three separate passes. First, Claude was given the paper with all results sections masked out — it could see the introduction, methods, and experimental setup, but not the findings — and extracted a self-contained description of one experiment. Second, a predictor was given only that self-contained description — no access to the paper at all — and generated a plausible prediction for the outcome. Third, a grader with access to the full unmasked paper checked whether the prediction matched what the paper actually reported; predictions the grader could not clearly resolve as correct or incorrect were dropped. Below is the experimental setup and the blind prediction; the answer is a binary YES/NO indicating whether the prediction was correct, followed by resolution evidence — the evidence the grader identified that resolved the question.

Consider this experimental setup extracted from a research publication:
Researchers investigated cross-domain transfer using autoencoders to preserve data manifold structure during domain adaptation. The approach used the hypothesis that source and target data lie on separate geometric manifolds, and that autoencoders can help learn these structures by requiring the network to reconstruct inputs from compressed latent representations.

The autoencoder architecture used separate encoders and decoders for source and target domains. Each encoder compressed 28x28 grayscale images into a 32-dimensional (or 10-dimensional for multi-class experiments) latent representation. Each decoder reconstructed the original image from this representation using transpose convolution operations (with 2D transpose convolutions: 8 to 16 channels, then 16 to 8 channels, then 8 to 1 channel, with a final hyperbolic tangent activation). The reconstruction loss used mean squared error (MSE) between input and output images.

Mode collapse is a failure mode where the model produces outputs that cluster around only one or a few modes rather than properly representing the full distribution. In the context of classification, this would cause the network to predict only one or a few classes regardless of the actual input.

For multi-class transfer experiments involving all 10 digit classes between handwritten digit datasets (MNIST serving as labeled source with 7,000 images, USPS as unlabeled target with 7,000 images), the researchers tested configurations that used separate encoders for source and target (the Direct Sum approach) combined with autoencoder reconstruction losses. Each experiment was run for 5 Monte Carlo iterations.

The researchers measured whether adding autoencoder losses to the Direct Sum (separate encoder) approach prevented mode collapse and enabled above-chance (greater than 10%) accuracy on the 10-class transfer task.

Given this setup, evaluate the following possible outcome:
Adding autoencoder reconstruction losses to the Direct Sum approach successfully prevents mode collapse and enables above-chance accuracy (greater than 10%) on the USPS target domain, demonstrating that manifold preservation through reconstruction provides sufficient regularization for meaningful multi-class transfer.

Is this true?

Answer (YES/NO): NO